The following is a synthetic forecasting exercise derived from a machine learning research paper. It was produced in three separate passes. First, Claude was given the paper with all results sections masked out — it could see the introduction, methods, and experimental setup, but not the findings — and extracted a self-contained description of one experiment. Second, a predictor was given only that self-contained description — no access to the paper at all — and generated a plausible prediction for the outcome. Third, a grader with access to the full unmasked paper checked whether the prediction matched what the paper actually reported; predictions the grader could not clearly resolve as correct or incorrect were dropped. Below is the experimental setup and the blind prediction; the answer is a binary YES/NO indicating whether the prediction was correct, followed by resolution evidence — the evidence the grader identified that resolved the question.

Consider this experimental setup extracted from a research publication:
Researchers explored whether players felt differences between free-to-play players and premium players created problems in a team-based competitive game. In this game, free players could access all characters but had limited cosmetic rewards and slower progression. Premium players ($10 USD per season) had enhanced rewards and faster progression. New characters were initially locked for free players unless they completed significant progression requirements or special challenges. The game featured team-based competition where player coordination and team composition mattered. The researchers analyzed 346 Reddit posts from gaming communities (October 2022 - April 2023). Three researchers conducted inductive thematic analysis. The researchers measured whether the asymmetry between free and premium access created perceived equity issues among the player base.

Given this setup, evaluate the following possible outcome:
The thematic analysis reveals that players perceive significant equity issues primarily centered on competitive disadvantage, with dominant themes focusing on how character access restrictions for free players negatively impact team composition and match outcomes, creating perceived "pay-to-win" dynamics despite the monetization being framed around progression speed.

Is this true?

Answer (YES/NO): NO